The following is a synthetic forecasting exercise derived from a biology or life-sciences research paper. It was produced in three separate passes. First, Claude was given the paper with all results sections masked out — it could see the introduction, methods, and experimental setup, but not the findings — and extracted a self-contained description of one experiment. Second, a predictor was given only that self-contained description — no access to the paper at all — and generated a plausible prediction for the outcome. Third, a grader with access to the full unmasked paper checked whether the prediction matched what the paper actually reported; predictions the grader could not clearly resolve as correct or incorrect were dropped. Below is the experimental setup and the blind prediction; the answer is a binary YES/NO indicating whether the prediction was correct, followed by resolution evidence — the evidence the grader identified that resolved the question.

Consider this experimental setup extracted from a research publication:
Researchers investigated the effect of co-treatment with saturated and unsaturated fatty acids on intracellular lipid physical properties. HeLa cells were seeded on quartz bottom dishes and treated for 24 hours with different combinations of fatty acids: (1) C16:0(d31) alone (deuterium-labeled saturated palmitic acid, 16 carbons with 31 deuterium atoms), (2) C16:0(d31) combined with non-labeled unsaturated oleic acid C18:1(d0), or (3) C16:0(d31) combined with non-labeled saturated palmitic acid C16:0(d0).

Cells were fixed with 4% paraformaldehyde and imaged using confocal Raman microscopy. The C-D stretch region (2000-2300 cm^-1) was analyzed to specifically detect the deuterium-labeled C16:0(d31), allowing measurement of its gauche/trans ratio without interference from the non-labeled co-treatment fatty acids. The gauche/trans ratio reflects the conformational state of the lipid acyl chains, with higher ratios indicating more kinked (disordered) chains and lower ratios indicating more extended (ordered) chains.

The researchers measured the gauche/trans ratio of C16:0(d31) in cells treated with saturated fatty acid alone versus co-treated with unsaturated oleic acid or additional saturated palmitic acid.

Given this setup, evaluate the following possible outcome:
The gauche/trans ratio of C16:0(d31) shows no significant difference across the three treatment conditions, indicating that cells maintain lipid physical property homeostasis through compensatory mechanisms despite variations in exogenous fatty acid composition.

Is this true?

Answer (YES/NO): NO